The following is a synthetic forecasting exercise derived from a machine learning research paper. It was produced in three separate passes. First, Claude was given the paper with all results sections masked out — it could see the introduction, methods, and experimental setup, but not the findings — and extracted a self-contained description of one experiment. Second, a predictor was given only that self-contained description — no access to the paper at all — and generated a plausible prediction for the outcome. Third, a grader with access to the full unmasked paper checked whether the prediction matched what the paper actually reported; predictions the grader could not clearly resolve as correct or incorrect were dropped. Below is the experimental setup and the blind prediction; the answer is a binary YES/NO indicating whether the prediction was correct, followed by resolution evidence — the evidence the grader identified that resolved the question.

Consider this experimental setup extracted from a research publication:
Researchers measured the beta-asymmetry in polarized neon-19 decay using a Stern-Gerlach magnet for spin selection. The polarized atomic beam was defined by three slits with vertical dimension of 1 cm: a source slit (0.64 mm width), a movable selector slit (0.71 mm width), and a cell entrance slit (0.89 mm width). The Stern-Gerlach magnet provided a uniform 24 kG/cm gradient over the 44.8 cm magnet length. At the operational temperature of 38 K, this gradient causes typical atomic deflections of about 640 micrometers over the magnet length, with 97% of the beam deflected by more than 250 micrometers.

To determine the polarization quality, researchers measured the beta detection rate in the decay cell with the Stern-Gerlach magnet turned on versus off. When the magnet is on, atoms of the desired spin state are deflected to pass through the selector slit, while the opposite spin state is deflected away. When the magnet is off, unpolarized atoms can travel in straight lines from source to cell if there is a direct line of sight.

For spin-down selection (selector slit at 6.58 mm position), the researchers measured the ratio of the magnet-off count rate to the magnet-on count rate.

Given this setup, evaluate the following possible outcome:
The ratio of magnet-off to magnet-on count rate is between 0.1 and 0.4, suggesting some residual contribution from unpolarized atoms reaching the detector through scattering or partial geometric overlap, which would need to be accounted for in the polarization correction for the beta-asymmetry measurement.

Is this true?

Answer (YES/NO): NO